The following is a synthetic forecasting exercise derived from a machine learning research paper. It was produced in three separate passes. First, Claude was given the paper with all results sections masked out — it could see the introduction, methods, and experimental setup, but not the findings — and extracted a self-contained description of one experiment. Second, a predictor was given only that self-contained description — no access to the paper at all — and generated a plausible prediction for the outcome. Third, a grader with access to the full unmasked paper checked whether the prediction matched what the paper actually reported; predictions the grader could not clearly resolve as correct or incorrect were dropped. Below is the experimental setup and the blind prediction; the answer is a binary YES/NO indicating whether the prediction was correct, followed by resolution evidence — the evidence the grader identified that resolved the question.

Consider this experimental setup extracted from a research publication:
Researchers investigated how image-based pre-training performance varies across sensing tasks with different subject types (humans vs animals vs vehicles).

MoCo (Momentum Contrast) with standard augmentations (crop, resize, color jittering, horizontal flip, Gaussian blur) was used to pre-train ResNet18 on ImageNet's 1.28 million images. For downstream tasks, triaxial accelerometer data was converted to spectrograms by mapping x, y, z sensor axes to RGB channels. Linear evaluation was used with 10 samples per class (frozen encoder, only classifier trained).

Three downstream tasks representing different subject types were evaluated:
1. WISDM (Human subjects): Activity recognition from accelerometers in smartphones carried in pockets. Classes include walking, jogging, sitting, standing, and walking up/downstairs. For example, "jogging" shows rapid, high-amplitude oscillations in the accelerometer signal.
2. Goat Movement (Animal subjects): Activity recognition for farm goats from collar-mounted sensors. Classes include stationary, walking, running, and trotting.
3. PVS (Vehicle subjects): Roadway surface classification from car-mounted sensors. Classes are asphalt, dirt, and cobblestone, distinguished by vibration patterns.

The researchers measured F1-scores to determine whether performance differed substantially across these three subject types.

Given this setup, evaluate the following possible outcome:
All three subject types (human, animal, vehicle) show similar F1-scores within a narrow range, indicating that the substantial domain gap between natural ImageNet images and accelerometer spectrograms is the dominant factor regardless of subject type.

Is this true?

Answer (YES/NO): NO